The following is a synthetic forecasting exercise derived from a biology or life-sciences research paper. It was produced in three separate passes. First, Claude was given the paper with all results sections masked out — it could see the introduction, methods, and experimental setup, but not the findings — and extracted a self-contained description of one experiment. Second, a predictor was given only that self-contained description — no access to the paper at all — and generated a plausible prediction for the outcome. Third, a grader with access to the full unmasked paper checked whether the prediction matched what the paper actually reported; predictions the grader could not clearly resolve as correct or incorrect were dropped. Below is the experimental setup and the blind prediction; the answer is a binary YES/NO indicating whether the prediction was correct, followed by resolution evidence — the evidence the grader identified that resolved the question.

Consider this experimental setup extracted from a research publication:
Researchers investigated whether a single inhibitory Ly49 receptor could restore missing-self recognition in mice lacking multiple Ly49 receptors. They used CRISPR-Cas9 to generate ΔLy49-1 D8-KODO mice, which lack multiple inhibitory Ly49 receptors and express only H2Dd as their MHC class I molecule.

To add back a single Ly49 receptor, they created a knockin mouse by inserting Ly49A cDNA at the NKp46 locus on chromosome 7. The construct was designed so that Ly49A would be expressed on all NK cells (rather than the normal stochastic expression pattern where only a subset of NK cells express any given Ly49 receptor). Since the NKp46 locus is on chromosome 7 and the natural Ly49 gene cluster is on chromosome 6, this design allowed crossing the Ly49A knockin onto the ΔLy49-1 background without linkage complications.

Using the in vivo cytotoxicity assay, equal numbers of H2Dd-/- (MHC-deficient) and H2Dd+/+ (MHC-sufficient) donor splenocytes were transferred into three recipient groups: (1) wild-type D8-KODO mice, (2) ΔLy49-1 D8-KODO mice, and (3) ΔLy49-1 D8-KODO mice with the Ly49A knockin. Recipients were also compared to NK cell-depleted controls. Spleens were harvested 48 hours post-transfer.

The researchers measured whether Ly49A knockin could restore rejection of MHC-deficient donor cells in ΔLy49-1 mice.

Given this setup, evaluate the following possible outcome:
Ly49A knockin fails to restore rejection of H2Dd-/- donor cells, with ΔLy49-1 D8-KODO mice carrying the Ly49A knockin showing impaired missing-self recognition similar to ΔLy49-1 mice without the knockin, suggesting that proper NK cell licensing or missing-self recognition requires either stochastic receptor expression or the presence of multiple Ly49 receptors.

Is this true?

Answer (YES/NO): NO